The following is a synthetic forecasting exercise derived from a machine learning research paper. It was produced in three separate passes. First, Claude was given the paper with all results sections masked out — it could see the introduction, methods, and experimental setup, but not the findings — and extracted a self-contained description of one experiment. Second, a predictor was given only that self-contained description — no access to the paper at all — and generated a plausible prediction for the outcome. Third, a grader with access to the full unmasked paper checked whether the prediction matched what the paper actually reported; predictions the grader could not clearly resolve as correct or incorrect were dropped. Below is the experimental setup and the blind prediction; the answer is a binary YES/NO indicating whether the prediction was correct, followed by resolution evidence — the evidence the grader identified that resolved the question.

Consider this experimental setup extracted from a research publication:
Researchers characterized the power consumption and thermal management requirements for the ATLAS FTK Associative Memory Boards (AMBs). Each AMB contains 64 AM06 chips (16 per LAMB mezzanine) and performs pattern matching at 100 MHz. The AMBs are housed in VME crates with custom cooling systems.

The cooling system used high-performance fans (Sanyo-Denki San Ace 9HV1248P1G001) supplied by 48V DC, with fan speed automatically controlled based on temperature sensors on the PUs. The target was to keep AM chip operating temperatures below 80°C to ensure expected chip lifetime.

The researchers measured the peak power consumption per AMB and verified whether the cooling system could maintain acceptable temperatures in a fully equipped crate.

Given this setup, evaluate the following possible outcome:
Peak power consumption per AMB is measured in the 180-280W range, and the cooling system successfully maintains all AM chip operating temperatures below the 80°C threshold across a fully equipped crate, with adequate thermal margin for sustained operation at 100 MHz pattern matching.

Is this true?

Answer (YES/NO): NO